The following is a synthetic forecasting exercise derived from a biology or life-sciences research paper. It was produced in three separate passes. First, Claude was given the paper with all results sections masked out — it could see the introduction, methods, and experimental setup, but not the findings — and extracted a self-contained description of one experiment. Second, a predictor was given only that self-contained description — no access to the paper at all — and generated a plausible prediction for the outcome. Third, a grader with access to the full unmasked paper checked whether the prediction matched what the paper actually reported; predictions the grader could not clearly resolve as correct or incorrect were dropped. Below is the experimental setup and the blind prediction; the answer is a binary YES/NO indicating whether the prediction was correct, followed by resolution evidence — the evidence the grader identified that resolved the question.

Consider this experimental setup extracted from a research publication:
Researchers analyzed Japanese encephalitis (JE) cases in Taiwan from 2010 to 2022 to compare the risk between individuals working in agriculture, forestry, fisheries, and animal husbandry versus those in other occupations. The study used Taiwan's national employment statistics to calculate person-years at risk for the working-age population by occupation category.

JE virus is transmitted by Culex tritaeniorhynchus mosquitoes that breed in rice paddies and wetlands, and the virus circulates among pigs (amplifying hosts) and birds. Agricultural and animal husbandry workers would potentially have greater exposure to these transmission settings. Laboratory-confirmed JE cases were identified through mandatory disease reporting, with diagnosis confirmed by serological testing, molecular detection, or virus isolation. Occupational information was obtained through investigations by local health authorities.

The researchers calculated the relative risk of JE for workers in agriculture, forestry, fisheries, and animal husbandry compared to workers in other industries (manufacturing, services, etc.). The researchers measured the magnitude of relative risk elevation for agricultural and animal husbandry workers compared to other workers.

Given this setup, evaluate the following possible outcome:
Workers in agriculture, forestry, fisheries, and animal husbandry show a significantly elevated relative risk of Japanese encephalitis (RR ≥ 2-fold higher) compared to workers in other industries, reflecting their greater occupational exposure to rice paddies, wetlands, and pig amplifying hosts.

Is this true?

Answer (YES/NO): YES